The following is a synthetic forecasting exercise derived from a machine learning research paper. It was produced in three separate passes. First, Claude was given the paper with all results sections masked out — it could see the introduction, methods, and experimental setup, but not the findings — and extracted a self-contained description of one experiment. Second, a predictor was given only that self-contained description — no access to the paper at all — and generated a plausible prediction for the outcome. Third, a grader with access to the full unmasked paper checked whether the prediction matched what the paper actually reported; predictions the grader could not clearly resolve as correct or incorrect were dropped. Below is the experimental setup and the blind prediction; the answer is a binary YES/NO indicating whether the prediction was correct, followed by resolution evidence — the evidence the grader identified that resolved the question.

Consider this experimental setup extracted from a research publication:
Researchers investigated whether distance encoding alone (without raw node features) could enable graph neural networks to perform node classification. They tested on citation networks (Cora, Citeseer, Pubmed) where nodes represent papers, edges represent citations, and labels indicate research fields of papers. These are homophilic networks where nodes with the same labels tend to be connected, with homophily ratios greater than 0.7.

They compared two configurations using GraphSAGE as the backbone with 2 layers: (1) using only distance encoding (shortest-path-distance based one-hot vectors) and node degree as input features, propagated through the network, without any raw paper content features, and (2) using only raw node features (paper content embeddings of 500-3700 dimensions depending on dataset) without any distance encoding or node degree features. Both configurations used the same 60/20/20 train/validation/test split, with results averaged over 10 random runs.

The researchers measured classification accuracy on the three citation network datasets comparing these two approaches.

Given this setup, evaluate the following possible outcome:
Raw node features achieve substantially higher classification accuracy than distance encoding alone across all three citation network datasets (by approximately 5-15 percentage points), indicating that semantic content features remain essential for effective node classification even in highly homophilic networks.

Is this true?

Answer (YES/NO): NO